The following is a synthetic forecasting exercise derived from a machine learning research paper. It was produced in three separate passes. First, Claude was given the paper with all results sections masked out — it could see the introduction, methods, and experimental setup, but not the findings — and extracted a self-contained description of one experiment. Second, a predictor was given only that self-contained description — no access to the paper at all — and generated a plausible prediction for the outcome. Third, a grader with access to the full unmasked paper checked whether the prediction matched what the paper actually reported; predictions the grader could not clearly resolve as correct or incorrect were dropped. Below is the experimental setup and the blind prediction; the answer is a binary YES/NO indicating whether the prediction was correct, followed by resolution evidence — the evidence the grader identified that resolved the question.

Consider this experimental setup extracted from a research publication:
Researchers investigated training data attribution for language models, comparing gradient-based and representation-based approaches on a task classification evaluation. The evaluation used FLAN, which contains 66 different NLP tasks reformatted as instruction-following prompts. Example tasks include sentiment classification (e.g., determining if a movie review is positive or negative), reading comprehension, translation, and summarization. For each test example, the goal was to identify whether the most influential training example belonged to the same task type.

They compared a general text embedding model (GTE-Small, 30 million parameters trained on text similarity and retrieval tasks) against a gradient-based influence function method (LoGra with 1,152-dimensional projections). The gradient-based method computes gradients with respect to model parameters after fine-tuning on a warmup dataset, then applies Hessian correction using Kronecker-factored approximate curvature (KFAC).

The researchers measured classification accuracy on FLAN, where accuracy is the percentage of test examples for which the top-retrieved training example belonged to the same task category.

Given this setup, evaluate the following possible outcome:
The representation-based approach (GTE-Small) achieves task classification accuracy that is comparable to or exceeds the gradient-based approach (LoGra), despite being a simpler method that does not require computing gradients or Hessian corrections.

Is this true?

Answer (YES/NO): NO